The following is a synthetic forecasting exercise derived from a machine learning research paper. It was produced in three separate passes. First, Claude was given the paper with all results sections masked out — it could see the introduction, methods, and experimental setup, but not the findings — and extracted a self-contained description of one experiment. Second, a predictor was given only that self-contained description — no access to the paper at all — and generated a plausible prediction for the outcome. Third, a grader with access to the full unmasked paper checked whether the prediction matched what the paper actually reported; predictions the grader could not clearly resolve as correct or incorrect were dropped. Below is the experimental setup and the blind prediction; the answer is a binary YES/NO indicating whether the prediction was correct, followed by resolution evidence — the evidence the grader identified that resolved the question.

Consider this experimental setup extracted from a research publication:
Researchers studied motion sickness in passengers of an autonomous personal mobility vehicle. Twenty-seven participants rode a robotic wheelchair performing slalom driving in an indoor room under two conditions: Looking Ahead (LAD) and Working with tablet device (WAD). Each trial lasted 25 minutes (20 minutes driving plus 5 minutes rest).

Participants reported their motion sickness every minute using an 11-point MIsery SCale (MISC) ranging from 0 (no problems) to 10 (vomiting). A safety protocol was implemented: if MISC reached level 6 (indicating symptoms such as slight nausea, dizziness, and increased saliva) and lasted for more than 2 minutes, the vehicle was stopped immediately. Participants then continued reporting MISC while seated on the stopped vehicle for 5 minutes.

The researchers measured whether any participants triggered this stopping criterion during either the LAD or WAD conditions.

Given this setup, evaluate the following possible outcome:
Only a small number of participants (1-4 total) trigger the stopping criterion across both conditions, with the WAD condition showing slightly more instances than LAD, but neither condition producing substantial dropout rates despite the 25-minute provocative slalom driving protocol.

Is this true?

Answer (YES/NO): YES